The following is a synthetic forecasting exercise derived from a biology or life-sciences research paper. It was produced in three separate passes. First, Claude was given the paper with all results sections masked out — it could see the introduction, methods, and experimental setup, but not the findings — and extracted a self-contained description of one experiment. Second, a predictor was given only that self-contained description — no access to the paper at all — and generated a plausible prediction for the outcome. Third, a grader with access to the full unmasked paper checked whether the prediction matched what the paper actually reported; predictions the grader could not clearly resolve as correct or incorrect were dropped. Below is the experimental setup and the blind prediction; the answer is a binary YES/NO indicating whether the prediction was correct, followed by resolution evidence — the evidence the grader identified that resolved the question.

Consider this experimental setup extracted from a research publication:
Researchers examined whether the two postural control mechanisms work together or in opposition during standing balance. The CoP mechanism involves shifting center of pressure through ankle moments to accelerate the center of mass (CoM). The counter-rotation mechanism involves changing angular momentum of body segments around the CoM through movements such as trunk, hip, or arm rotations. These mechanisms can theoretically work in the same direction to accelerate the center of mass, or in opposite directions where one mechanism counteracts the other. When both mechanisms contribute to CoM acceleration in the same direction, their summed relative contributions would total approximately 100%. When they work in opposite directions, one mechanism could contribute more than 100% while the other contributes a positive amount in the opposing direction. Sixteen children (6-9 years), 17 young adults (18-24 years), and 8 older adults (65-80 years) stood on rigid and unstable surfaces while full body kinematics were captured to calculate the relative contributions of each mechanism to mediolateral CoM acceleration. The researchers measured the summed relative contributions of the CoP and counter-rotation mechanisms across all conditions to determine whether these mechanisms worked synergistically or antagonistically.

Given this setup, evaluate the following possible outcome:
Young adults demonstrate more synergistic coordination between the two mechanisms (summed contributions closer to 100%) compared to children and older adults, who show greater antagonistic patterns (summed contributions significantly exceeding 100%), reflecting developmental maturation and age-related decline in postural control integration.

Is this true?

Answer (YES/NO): NO